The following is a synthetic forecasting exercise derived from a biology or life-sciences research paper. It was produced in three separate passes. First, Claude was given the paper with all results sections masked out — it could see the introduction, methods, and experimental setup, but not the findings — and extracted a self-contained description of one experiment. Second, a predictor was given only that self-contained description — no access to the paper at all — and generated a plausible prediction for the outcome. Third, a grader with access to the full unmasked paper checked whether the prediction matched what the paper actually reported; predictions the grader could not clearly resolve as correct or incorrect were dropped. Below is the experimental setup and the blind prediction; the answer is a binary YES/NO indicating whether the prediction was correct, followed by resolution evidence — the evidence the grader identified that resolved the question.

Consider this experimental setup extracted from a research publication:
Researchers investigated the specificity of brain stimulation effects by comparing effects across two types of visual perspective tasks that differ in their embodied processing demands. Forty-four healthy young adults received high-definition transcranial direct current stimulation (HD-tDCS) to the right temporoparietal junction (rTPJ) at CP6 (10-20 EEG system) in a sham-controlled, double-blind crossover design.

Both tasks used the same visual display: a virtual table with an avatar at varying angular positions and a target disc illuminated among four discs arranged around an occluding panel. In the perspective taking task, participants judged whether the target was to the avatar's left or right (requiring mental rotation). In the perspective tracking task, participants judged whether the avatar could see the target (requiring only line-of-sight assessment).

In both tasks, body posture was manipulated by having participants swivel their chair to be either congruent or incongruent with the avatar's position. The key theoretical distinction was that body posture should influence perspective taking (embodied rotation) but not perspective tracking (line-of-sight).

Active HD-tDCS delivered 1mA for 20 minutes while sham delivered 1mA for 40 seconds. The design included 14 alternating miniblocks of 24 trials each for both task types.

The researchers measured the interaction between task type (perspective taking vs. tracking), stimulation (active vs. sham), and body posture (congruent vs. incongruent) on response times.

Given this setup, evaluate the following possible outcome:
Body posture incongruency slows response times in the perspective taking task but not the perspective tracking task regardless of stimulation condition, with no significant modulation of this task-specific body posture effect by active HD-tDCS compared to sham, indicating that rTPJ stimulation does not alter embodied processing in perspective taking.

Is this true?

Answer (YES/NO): NO